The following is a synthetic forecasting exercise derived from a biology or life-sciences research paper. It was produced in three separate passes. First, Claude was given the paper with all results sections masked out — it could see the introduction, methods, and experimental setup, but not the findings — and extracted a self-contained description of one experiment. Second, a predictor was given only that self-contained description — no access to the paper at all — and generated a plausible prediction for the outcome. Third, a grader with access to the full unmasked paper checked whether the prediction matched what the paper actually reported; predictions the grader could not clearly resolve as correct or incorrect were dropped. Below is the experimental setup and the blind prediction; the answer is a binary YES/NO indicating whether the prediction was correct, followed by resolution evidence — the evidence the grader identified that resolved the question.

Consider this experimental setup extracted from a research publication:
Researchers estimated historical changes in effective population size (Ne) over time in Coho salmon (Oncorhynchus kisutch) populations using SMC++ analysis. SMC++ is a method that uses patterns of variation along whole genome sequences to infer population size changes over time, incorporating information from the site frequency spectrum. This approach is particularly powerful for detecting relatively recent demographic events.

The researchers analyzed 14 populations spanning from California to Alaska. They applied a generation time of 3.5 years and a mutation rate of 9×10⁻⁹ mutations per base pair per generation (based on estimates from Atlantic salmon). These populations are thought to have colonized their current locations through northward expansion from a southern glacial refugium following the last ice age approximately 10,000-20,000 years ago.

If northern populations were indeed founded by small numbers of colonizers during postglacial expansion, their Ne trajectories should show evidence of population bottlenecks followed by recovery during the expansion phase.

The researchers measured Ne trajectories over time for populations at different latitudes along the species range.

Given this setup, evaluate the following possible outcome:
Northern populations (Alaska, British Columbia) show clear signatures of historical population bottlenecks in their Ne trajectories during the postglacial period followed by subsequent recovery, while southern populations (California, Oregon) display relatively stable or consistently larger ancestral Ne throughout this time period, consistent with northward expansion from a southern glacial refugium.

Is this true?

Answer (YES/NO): NO